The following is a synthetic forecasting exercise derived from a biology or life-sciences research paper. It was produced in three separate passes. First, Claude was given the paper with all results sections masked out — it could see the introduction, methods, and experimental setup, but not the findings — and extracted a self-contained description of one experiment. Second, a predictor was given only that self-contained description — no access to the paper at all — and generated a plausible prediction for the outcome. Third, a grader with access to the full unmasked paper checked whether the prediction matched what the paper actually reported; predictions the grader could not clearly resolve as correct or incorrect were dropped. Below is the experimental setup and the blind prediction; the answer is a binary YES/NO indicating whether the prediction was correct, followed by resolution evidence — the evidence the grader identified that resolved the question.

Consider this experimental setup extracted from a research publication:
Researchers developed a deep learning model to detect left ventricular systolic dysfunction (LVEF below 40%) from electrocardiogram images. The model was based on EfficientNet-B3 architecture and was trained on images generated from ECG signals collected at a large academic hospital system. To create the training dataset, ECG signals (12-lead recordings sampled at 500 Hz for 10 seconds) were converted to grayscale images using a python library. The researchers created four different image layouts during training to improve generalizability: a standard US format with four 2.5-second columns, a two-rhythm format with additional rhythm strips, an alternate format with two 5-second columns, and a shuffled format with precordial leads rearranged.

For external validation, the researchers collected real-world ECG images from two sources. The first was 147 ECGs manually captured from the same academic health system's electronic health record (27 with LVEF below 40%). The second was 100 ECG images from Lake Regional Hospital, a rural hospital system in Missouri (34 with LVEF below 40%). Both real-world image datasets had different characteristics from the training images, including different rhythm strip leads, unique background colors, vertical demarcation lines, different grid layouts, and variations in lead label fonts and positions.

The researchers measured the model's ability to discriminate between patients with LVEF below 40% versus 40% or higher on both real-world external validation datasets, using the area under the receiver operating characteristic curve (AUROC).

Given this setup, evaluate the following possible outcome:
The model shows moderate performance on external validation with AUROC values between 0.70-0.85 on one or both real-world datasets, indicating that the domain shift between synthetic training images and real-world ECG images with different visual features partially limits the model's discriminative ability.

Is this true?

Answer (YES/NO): NO